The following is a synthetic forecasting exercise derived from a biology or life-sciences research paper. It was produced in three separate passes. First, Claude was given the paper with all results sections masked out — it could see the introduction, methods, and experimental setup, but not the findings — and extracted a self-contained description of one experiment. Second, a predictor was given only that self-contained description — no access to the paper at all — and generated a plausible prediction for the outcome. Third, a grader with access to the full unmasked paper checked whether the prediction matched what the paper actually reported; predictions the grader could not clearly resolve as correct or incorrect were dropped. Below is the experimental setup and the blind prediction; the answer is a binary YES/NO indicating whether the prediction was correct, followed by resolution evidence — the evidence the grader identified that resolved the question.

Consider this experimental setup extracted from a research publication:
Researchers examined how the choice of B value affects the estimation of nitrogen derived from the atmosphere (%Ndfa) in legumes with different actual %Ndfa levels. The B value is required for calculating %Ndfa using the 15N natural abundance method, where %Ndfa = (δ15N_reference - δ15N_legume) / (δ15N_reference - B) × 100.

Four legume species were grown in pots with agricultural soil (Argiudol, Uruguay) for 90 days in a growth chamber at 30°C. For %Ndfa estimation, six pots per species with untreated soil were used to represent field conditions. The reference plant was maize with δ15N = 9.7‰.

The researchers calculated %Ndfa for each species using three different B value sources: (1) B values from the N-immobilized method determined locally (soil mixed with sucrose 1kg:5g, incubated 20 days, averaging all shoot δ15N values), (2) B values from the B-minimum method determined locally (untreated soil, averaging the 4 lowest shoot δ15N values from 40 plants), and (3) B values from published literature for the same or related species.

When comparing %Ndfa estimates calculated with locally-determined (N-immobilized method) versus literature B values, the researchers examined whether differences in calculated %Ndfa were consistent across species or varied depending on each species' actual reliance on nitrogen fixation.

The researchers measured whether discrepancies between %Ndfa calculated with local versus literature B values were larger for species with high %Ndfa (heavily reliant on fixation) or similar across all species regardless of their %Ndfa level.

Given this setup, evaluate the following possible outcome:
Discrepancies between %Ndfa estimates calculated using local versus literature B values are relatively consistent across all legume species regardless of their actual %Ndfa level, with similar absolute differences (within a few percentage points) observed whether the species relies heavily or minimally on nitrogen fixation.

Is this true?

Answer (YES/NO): NO